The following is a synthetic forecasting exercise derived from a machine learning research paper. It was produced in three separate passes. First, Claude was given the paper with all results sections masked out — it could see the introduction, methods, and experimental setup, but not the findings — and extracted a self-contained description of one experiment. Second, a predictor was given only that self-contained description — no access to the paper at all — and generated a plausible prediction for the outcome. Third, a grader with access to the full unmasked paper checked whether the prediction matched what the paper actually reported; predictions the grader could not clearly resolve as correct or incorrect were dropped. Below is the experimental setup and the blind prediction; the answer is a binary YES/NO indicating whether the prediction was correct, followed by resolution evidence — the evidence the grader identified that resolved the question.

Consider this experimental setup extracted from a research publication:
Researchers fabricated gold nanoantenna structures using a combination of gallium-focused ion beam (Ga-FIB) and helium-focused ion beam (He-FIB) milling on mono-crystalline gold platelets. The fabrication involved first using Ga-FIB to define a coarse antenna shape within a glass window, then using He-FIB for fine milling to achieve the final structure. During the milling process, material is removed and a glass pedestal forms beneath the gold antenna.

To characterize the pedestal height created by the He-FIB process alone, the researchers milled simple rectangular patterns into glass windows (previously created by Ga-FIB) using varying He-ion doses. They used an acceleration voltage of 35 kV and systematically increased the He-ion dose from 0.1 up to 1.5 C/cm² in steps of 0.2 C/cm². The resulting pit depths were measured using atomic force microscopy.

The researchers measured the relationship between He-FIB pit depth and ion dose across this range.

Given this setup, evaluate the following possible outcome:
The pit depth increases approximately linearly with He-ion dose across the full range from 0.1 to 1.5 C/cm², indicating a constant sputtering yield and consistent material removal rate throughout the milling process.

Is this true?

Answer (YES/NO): YES